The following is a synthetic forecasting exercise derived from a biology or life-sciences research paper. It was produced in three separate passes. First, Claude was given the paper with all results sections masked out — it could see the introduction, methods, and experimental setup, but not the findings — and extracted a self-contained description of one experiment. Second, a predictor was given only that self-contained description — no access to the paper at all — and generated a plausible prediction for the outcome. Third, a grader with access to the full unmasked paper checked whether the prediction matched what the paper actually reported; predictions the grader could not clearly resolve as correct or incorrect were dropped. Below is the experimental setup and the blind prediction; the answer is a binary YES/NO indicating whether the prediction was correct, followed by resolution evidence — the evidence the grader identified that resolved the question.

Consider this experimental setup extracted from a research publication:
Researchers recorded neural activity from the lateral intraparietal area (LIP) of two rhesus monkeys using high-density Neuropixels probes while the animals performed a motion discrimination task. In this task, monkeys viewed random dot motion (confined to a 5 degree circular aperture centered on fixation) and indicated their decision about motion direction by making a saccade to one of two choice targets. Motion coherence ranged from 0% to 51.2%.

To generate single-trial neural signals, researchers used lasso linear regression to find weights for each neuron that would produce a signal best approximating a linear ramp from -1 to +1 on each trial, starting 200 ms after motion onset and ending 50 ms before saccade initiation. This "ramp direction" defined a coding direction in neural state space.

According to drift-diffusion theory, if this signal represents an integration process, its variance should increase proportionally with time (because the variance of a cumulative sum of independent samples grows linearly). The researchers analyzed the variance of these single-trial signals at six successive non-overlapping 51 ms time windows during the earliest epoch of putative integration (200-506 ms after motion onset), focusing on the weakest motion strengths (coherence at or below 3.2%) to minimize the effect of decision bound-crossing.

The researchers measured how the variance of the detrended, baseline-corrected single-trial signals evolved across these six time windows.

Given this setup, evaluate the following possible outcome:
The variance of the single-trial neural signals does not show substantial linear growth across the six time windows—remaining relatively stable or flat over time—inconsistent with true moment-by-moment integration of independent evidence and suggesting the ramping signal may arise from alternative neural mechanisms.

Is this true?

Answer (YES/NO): NO